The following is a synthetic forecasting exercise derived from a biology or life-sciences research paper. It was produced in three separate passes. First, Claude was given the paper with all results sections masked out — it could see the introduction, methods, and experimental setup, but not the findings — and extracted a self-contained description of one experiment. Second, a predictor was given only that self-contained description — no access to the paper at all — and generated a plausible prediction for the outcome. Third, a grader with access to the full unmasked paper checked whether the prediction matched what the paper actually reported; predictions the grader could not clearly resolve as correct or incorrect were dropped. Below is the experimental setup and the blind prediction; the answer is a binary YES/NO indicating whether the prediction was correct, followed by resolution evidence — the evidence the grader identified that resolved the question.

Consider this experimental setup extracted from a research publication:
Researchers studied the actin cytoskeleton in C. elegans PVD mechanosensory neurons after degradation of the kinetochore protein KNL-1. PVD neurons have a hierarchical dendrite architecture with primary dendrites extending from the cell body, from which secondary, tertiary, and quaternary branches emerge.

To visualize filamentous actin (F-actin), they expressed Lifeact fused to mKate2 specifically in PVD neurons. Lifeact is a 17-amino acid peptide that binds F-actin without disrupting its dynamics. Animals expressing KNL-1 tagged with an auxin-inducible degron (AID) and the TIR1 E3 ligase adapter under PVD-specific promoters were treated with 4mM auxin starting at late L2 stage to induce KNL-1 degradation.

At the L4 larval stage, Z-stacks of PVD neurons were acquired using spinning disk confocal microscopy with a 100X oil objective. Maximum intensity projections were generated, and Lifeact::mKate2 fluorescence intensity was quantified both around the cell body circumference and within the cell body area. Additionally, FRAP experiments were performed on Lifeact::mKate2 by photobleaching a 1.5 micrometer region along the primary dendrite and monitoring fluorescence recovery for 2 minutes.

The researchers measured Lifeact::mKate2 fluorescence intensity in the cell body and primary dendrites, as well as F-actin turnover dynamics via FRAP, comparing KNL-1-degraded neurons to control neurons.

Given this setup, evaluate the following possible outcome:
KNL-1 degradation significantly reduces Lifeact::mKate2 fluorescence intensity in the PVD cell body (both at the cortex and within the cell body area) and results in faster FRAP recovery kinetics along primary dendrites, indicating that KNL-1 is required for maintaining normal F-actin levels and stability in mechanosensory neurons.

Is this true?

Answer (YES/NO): NO